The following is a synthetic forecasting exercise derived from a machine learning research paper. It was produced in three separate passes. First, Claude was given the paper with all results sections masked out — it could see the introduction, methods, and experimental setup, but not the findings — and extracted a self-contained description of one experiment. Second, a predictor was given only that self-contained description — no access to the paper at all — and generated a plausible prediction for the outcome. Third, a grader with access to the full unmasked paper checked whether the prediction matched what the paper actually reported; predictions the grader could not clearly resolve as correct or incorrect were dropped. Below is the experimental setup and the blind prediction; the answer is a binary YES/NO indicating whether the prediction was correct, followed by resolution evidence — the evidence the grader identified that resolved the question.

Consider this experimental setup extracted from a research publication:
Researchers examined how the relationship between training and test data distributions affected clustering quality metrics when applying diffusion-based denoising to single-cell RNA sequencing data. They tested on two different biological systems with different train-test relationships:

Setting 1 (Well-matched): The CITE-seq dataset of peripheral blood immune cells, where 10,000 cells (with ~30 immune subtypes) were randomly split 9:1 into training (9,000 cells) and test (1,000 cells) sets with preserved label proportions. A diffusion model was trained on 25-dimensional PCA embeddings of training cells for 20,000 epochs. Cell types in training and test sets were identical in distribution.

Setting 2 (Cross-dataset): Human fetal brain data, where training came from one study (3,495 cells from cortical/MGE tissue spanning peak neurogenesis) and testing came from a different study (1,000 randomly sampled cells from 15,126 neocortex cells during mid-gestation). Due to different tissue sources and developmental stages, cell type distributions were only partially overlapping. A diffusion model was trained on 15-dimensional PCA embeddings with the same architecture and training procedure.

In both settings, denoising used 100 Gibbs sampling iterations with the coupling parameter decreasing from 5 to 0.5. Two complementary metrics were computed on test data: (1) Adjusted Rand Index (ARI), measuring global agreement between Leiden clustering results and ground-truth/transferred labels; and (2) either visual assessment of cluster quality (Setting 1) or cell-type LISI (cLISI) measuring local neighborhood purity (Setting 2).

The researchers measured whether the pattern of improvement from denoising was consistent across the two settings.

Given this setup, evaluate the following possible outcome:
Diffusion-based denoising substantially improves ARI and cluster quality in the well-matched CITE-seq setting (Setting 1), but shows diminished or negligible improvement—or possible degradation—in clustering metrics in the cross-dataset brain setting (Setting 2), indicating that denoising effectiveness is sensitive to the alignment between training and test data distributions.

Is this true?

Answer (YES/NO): NO